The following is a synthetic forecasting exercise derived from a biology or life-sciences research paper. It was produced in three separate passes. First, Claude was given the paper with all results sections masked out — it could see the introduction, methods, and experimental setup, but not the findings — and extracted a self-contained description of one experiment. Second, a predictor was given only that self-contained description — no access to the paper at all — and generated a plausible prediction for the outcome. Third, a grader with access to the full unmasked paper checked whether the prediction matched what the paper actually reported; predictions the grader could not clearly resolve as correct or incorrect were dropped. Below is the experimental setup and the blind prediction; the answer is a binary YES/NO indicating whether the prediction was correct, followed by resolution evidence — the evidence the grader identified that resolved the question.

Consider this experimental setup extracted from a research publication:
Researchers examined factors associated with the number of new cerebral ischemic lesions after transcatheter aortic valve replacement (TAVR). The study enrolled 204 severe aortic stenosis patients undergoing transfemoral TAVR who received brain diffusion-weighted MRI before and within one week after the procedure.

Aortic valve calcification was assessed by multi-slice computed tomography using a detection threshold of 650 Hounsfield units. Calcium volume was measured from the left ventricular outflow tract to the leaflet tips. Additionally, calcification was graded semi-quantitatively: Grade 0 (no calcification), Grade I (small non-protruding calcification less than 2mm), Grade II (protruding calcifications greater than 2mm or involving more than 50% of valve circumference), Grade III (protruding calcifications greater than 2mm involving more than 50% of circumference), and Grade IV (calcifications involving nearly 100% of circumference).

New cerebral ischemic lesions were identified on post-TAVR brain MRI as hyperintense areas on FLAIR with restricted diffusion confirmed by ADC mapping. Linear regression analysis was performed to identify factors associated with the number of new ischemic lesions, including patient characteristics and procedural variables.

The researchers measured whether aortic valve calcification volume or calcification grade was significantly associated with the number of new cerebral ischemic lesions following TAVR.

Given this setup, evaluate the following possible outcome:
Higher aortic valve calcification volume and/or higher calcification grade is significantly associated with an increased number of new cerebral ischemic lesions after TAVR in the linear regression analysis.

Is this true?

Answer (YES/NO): NO